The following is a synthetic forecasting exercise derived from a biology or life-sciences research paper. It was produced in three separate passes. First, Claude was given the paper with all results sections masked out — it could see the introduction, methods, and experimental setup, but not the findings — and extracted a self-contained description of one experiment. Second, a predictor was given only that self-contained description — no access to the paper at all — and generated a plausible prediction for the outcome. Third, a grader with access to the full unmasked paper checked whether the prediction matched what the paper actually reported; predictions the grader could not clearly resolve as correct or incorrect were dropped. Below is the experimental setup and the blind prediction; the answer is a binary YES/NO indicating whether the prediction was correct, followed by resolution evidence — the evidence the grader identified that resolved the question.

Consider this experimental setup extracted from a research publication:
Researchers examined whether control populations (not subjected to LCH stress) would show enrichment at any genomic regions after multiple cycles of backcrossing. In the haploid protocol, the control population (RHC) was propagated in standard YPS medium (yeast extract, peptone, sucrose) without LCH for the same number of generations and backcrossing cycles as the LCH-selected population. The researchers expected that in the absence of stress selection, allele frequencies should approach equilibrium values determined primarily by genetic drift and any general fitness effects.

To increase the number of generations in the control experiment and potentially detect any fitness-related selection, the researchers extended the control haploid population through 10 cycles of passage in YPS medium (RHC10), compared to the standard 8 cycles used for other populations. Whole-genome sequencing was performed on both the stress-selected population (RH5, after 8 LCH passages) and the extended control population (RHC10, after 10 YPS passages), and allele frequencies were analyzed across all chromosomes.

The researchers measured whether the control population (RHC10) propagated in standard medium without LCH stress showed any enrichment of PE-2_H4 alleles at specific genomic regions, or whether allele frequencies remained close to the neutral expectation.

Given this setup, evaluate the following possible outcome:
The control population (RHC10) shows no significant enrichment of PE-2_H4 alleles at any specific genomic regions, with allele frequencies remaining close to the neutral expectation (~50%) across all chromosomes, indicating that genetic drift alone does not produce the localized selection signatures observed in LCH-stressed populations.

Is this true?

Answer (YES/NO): NO